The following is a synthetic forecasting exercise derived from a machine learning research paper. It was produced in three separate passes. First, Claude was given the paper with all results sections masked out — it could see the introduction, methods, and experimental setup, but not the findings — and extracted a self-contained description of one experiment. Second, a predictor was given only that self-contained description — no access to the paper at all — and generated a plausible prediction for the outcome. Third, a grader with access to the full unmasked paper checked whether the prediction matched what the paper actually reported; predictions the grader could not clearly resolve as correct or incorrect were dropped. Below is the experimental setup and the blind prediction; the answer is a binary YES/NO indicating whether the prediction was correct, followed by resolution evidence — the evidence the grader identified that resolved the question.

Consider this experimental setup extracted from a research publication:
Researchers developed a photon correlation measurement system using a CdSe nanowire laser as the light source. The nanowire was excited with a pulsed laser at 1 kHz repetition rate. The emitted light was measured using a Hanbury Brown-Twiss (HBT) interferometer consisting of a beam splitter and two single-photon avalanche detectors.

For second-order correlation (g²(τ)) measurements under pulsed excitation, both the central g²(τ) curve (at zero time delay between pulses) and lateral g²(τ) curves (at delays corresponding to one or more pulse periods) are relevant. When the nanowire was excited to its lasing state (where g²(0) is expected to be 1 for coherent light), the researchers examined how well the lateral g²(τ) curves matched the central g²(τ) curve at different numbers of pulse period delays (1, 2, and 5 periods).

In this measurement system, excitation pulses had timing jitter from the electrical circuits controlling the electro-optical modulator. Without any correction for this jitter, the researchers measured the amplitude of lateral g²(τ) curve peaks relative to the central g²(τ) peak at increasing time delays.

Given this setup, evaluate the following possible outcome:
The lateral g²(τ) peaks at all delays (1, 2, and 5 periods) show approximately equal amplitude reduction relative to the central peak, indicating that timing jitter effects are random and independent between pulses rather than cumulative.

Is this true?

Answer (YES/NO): NO